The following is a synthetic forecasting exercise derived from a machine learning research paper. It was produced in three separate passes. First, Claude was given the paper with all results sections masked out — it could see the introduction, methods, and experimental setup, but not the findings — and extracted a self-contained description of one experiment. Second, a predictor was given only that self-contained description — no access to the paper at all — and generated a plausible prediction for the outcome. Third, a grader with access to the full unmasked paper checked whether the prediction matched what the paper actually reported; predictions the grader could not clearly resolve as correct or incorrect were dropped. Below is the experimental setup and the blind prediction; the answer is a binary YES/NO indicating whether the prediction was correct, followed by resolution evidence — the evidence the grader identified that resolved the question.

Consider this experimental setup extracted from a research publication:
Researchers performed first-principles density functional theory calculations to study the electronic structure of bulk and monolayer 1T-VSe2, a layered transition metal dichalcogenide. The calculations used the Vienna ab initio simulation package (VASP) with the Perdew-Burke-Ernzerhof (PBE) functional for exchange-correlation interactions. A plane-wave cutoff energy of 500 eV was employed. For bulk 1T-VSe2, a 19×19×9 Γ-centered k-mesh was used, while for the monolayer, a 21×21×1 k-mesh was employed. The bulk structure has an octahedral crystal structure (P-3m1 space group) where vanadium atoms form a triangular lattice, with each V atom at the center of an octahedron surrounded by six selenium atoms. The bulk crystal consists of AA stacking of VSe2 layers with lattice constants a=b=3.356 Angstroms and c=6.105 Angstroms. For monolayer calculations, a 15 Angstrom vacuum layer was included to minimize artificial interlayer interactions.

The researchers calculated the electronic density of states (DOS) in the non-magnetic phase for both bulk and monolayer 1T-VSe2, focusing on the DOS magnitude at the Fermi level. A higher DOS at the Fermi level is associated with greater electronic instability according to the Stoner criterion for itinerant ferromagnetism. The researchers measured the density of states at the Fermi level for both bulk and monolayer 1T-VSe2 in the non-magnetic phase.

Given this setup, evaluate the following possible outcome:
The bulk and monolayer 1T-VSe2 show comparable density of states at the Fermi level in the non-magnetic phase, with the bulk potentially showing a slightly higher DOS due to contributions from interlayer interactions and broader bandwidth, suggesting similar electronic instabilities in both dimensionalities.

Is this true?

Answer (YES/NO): NO